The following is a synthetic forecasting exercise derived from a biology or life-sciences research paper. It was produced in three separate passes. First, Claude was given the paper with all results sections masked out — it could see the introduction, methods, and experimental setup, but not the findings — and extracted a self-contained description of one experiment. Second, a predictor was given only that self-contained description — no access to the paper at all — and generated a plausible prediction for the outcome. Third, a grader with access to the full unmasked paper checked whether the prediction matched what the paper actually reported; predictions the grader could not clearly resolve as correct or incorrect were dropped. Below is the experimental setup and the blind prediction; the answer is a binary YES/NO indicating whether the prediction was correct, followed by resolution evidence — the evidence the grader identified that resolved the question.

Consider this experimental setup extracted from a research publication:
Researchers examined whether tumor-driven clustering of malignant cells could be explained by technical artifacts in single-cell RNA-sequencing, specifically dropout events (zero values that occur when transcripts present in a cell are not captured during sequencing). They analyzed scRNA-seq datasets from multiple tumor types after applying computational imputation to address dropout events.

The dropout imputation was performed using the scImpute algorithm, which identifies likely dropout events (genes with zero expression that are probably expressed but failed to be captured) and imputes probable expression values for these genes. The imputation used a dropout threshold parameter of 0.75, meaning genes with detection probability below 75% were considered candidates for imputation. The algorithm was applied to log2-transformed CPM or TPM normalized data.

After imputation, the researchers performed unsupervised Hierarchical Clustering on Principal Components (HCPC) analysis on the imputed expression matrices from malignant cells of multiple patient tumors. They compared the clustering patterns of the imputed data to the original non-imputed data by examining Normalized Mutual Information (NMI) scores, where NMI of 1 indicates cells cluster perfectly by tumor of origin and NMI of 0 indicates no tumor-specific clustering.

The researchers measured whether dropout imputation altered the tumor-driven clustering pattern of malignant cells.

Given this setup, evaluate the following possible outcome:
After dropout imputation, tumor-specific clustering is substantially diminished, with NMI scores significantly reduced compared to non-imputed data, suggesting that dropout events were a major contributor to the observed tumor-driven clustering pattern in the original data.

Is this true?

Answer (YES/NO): NO